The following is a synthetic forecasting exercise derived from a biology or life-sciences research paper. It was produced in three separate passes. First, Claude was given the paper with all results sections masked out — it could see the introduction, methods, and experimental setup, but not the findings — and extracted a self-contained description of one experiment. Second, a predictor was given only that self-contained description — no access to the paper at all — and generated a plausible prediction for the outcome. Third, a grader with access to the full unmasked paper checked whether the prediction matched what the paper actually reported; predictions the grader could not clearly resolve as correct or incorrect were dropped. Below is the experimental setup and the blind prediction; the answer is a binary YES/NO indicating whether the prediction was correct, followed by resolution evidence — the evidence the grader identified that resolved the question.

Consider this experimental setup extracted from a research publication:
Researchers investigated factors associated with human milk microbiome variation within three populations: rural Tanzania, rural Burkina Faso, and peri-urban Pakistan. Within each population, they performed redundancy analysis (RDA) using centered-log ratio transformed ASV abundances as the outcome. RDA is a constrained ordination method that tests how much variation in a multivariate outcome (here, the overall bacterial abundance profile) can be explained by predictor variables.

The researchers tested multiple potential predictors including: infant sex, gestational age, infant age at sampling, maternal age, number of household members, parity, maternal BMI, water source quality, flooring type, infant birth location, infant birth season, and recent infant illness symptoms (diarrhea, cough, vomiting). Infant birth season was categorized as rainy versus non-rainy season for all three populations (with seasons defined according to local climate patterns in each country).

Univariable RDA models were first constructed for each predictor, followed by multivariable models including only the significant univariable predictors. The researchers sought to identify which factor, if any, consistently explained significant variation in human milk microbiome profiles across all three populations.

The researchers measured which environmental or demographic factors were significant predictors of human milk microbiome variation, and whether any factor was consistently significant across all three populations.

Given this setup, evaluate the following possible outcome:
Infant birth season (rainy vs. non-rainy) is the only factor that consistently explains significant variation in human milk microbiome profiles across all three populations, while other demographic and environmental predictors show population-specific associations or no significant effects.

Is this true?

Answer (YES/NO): NO